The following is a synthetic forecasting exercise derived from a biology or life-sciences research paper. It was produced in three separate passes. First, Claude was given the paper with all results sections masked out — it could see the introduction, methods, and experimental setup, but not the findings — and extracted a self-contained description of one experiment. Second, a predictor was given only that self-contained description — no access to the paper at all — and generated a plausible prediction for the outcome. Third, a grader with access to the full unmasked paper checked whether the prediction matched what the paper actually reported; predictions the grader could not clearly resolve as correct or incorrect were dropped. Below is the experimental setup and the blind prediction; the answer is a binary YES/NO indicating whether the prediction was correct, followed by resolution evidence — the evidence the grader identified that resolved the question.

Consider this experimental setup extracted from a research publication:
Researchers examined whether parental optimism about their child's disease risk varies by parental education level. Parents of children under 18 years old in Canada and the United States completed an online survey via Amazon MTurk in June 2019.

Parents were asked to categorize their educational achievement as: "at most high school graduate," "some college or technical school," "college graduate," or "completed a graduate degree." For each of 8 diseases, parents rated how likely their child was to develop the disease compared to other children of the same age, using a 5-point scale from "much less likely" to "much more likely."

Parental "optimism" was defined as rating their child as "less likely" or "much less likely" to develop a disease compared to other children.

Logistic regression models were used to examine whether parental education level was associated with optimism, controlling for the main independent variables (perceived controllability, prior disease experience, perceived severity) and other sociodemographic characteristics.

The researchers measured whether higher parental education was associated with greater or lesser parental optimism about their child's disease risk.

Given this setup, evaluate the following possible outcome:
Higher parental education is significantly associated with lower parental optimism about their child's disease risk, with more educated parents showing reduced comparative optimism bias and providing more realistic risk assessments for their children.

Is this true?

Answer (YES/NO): NO